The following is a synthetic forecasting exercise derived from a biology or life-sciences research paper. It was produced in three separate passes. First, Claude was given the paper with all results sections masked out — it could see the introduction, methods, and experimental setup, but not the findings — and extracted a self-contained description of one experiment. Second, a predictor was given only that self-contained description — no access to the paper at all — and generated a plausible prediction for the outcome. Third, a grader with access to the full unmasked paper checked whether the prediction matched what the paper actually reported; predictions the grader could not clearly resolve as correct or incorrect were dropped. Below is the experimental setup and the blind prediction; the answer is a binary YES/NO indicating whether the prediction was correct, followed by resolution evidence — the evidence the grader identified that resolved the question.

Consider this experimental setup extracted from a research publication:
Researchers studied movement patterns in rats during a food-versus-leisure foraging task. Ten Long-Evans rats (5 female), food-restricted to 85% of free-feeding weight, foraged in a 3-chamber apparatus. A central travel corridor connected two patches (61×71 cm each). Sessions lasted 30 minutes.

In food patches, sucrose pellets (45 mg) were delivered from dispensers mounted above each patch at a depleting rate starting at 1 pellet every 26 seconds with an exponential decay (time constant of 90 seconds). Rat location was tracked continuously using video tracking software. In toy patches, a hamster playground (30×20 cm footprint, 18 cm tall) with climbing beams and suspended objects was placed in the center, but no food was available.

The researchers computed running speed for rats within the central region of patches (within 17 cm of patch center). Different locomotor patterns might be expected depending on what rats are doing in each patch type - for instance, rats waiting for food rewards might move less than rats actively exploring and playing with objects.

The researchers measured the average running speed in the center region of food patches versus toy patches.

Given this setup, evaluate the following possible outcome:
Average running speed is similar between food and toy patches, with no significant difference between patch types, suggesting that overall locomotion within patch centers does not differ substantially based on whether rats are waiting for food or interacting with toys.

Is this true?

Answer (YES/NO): NO